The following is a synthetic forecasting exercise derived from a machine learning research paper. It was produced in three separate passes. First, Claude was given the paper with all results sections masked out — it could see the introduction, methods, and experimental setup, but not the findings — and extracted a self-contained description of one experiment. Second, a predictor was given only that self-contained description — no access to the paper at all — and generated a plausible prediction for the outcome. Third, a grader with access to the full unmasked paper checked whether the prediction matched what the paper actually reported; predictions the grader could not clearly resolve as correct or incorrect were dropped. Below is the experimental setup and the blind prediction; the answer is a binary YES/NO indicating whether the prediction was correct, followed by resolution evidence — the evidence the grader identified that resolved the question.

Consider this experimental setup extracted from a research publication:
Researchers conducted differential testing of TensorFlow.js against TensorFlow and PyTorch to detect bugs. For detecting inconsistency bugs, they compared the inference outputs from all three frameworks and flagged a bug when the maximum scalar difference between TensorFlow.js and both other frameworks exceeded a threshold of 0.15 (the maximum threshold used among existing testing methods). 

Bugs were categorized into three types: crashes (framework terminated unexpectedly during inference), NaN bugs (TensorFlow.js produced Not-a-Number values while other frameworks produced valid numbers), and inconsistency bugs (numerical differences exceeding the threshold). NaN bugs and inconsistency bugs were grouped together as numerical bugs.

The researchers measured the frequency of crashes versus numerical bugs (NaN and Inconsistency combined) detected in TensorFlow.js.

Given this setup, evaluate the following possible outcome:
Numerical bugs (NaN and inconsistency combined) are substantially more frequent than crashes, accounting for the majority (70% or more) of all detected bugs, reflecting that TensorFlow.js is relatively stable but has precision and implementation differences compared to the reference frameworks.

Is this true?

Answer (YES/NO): YES